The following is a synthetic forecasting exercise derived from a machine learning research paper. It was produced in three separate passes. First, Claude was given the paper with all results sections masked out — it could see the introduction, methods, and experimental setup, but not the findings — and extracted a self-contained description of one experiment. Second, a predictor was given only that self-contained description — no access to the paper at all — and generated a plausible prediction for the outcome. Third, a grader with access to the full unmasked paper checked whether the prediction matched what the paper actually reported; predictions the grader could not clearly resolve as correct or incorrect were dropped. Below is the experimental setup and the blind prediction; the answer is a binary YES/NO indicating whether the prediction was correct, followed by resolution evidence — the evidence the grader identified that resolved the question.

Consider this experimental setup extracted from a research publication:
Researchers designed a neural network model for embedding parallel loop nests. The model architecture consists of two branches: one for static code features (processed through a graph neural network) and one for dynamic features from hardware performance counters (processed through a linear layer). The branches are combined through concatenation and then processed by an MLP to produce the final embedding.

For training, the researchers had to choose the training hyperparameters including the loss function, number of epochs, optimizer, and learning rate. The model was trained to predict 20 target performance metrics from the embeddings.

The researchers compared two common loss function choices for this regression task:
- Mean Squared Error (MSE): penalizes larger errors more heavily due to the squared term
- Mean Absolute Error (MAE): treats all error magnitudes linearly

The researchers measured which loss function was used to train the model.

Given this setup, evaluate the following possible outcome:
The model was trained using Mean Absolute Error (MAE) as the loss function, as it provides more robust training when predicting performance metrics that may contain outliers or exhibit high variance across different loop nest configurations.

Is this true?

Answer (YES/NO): YES